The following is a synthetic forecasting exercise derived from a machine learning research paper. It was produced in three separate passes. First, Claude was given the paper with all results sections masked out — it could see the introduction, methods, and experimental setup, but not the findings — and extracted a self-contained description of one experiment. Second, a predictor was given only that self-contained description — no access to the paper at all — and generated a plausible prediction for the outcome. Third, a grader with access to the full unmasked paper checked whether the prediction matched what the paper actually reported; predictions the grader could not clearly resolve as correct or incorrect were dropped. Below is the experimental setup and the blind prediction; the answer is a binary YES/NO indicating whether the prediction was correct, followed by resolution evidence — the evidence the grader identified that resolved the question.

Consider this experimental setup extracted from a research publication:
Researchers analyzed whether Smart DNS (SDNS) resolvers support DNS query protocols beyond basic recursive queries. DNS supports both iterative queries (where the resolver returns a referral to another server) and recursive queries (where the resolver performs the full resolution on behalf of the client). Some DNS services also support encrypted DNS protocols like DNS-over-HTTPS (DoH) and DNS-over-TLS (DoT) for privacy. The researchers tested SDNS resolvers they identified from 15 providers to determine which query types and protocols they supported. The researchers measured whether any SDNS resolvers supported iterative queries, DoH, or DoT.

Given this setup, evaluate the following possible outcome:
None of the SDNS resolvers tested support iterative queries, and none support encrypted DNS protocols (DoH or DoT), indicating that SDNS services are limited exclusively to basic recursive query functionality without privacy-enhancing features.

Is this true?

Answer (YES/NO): YES